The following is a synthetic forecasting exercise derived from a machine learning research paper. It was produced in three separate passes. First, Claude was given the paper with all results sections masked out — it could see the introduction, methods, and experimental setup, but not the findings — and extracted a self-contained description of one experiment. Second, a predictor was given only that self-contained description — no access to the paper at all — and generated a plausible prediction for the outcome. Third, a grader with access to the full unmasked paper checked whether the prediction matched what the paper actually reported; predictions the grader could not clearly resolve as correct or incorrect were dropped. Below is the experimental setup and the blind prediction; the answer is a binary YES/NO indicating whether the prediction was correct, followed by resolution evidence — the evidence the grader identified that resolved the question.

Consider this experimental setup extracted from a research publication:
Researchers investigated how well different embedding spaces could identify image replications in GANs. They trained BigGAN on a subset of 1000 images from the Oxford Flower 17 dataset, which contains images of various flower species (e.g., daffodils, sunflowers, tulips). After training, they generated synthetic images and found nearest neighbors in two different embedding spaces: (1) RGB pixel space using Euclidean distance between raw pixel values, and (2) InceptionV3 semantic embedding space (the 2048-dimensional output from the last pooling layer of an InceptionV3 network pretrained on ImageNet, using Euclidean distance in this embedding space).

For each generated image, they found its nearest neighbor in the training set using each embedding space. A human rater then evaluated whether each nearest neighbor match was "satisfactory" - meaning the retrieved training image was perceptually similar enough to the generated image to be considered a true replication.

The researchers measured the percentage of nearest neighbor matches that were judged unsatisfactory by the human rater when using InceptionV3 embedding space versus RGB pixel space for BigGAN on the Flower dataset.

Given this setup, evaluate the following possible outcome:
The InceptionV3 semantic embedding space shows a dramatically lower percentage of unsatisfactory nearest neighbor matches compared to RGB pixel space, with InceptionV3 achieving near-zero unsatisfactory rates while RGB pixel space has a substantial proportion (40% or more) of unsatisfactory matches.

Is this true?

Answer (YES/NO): NO